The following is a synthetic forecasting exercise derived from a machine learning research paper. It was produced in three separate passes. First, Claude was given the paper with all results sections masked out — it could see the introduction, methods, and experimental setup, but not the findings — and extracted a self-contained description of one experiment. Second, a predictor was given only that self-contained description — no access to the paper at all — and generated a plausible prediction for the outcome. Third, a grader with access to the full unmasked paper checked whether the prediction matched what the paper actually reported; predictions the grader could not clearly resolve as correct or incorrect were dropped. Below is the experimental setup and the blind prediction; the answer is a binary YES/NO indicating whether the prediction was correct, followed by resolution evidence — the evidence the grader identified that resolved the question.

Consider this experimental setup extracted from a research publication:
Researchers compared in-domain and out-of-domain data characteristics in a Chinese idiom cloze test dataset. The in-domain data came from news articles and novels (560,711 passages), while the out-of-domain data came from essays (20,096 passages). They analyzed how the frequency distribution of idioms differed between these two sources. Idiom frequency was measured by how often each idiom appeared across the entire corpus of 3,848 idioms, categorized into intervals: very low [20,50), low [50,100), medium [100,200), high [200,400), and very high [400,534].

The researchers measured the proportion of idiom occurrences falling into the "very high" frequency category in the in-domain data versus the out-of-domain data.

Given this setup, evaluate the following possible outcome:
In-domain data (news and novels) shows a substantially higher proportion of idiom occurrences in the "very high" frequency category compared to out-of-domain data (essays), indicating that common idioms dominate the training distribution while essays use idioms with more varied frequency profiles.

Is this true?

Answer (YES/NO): YES